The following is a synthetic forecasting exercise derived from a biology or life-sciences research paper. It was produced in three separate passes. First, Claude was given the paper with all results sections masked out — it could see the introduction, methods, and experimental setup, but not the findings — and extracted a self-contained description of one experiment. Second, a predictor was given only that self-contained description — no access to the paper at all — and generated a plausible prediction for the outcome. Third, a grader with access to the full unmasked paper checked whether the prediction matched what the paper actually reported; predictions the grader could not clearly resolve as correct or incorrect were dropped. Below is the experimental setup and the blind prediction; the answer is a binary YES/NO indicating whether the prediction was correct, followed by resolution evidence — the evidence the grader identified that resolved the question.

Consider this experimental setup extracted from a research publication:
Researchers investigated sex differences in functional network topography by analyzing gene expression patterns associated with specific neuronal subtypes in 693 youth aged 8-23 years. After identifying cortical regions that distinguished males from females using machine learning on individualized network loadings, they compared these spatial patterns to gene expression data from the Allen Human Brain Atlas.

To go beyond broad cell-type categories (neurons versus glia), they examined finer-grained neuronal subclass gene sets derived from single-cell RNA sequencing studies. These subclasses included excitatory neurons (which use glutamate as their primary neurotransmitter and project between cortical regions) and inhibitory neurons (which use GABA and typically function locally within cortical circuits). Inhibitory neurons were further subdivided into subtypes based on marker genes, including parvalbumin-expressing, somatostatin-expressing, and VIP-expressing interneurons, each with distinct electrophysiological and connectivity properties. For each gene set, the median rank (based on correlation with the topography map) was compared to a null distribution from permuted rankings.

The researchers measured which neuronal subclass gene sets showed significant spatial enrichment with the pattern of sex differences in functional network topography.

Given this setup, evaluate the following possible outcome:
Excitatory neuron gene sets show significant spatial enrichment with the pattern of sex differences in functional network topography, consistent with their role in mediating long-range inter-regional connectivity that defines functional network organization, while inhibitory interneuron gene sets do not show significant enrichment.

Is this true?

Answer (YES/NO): YES